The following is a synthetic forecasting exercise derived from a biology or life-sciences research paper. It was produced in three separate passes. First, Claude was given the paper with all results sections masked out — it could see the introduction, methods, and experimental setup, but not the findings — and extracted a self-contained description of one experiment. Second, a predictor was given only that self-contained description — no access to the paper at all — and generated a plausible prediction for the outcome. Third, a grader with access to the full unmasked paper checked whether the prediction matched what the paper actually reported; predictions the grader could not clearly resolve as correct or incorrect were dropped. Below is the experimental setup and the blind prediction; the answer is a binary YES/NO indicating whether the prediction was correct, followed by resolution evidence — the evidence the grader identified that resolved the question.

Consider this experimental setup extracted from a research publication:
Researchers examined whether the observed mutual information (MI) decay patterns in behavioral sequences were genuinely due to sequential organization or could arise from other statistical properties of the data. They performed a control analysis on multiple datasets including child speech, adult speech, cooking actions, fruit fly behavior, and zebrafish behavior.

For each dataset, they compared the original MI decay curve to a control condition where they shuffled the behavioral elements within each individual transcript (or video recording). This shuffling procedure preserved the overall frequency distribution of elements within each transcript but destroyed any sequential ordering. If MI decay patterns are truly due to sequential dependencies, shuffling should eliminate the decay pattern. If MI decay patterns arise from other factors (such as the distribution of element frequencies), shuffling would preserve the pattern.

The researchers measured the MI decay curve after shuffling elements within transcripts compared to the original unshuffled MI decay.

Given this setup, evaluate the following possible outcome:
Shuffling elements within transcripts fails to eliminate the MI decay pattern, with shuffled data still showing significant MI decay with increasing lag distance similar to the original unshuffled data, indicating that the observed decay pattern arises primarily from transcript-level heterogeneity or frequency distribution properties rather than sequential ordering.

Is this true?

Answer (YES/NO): NO